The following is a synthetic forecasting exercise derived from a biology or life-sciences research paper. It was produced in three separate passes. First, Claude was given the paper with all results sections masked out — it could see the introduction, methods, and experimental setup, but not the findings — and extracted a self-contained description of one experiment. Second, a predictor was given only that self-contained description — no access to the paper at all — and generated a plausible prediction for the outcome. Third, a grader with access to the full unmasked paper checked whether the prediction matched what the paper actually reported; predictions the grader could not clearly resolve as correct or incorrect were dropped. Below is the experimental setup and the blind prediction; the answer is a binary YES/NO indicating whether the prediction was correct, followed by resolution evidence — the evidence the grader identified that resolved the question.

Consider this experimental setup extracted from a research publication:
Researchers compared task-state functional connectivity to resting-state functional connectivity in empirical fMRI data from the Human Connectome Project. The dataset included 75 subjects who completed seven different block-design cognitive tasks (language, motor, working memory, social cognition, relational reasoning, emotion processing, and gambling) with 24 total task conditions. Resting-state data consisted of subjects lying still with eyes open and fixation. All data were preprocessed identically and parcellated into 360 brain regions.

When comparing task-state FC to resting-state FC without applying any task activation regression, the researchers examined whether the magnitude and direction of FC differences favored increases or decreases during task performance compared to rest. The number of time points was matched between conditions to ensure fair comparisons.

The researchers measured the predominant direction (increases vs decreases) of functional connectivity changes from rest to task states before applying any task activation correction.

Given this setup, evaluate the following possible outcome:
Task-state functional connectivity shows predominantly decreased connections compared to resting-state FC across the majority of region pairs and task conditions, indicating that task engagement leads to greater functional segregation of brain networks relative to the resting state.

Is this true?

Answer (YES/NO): YES